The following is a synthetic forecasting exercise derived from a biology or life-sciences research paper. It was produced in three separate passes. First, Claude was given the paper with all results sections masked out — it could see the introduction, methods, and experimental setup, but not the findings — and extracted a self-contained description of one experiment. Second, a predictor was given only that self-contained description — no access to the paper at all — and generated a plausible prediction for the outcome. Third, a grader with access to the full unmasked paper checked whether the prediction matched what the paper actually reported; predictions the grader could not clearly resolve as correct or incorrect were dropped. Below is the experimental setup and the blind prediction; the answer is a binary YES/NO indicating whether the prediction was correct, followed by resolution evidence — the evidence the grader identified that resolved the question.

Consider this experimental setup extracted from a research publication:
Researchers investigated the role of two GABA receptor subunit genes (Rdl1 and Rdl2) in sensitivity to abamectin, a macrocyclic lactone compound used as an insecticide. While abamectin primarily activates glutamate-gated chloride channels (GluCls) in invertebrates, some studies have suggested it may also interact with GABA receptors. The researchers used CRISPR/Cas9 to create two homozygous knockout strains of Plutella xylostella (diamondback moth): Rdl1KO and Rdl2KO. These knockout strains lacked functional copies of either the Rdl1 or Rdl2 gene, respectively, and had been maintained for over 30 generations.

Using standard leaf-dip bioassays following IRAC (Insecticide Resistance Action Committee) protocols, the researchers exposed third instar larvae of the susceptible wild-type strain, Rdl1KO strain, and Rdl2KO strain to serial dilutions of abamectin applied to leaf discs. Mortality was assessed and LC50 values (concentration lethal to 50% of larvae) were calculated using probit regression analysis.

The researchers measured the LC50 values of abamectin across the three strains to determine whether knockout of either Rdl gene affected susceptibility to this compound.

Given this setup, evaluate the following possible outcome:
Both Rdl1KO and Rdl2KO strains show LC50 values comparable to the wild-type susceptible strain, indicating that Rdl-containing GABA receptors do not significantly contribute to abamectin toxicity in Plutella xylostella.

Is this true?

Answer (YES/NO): YES